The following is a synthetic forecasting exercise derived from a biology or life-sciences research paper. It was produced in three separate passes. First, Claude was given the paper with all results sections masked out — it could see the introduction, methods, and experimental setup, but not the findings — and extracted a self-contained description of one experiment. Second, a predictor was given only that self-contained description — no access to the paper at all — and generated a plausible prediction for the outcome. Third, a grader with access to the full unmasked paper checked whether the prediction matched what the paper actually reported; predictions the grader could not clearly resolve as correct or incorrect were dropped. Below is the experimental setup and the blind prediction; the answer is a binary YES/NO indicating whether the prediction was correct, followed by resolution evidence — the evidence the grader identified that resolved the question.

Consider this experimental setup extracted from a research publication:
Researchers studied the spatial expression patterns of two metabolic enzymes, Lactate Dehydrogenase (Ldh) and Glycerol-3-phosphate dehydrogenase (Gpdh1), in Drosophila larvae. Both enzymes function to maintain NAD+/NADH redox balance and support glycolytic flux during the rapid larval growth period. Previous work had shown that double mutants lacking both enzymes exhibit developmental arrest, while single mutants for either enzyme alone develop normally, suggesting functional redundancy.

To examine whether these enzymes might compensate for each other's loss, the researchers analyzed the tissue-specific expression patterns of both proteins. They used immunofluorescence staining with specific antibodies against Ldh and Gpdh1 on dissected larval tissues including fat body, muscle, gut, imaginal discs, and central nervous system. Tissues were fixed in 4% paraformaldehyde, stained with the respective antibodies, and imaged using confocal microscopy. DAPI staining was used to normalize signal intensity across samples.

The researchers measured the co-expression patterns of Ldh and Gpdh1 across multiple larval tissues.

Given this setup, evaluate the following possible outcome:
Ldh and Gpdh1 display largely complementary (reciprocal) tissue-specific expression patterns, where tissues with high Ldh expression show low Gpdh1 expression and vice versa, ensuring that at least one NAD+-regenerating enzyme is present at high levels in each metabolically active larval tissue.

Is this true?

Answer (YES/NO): YES